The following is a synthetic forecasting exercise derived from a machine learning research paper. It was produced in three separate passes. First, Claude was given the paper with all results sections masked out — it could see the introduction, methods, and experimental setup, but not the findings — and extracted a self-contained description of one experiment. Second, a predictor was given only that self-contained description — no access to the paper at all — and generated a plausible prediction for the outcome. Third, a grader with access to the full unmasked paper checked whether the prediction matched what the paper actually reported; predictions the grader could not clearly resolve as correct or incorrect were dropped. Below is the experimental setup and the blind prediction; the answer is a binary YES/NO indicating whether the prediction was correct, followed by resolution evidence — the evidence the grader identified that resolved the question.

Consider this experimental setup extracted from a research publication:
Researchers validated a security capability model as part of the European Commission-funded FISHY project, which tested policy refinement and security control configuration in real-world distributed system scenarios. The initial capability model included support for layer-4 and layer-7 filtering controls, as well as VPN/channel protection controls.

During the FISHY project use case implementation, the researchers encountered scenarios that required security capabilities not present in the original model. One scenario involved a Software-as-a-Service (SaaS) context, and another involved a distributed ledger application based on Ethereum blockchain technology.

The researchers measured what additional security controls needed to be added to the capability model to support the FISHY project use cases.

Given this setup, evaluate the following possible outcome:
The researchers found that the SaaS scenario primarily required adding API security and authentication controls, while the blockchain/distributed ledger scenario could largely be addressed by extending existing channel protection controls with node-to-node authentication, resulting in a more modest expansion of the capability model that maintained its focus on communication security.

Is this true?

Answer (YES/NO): NO